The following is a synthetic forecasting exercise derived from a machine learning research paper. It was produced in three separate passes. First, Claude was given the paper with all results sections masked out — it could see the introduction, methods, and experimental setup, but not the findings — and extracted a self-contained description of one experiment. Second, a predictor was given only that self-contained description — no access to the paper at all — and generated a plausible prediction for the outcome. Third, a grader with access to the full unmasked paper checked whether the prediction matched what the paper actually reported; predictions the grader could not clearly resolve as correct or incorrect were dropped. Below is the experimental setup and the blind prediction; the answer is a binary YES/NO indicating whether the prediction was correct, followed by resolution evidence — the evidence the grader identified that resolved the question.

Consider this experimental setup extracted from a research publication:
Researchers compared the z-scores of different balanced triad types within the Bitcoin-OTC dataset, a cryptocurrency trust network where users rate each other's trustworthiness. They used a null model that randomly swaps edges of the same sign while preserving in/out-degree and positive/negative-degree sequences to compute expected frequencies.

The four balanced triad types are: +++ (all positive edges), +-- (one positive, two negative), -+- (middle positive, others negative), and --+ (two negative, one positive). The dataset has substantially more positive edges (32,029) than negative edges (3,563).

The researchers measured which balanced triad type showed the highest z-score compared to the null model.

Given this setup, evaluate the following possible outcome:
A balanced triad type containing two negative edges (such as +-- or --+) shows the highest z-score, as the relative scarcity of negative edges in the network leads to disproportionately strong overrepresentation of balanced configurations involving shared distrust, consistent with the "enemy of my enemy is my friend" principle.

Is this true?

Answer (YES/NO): YES